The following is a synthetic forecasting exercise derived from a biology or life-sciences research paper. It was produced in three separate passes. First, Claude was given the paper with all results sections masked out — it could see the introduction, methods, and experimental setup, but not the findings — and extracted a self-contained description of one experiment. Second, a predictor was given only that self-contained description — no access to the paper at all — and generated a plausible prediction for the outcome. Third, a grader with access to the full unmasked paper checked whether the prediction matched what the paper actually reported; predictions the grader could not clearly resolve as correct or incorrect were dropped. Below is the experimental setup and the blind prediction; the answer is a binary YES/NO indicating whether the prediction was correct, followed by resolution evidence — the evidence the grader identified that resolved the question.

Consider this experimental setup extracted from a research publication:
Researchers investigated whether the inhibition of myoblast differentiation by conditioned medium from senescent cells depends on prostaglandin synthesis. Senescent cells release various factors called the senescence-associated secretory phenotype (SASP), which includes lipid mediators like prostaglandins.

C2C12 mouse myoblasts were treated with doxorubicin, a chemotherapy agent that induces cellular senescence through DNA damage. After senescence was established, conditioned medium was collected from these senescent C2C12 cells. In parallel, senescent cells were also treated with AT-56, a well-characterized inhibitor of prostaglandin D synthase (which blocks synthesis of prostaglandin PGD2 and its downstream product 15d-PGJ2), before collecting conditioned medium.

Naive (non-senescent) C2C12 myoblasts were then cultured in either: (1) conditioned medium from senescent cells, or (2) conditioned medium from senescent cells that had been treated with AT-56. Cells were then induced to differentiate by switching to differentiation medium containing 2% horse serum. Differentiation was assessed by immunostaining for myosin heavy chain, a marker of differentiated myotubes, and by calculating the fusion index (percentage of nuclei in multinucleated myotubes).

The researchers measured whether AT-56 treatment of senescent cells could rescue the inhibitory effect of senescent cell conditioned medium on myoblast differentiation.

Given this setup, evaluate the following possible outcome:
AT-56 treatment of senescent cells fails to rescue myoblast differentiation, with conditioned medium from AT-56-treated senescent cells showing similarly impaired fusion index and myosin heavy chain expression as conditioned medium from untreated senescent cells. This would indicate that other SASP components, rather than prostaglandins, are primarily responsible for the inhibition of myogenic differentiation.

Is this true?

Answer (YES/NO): NO